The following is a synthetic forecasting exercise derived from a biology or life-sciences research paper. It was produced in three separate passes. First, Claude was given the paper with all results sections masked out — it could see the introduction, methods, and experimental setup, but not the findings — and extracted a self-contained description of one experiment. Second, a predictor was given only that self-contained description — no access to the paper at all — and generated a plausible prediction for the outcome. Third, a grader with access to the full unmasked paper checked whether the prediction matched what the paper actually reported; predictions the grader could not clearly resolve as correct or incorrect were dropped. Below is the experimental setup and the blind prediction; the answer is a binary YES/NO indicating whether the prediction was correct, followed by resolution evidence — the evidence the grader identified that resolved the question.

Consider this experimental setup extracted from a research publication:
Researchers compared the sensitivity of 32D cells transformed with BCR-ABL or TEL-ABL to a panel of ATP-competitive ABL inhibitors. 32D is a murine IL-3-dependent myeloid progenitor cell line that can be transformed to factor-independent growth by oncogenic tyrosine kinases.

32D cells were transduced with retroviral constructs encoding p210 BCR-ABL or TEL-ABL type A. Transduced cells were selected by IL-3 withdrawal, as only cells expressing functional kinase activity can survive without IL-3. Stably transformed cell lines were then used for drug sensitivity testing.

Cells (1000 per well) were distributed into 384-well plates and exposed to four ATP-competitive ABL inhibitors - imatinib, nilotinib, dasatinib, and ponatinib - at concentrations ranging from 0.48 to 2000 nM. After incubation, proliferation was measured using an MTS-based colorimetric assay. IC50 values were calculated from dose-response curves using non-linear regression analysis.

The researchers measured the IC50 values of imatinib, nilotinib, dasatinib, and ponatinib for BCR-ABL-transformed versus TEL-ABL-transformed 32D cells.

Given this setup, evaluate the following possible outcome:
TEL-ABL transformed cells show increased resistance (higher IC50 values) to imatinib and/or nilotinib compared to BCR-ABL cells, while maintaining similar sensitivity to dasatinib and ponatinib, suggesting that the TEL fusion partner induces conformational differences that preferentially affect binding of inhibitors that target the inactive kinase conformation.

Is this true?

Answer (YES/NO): NO